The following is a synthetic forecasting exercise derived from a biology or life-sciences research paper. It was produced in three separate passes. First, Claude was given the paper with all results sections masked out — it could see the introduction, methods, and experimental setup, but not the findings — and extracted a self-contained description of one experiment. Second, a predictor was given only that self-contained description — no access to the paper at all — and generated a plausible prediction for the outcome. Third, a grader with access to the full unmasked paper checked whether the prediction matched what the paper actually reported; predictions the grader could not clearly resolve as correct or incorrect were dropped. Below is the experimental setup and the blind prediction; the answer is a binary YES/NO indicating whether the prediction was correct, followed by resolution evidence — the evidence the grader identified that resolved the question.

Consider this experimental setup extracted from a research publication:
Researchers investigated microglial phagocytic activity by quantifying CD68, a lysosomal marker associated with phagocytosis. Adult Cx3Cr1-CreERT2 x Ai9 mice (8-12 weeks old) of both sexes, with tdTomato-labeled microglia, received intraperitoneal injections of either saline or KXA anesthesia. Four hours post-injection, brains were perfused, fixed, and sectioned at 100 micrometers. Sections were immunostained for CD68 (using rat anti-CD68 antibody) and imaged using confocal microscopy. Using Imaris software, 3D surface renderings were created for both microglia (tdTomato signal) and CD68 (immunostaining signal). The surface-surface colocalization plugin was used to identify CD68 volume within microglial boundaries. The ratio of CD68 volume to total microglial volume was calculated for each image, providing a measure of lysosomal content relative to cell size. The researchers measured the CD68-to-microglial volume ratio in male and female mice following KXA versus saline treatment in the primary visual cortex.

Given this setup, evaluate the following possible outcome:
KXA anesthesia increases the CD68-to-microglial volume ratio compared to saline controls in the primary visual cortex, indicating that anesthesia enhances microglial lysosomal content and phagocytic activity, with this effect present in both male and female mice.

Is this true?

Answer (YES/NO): NO